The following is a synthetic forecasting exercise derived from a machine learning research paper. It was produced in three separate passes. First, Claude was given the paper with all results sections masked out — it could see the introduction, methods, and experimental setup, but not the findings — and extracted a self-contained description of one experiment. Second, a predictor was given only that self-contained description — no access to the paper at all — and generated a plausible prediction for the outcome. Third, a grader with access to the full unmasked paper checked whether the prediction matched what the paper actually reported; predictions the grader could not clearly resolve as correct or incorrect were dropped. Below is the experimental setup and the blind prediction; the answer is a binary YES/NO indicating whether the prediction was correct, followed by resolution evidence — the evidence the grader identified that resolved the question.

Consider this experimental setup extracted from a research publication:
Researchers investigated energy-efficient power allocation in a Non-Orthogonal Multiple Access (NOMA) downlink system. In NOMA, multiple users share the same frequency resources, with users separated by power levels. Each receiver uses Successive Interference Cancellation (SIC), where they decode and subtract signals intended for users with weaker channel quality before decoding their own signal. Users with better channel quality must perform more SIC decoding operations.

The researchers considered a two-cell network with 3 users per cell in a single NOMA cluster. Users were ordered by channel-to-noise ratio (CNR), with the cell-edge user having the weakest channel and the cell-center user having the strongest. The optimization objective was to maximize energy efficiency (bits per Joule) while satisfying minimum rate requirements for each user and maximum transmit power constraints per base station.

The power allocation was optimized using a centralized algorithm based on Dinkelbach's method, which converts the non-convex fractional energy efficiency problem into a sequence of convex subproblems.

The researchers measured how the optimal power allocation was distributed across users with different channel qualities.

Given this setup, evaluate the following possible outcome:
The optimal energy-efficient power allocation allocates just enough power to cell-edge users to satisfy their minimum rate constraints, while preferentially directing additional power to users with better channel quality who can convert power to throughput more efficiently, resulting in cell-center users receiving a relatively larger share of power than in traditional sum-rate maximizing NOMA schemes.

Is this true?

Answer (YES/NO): YES